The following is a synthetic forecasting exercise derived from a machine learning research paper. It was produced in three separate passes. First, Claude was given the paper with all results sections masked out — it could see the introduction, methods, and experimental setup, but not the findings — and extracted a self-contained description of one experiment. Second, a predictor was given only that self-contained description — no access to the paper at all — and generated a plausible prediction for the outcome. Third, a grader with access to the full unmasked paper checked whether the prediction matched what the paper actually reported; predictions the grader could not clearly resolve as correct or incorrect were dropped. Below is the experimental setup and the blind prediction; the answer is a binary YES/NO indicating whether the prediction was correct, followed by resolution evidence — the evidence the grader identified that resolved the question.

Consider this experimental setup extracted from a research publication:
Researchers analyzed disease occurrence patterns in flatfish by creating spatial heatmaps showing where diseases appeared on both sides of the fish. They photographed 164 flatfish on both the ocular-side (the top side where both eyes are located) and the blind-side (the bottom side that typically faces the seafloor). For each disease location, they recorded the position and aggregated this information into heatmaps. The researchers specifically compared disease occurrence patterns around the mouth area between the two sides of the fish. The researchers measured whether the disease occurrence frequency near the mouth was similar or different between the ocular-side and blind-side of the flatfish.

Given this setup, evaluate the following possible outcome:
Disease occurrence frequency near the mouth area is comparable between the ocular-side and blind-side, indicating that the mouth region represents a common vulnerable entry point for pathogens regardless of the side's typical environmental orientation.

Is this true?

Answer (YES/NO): NO